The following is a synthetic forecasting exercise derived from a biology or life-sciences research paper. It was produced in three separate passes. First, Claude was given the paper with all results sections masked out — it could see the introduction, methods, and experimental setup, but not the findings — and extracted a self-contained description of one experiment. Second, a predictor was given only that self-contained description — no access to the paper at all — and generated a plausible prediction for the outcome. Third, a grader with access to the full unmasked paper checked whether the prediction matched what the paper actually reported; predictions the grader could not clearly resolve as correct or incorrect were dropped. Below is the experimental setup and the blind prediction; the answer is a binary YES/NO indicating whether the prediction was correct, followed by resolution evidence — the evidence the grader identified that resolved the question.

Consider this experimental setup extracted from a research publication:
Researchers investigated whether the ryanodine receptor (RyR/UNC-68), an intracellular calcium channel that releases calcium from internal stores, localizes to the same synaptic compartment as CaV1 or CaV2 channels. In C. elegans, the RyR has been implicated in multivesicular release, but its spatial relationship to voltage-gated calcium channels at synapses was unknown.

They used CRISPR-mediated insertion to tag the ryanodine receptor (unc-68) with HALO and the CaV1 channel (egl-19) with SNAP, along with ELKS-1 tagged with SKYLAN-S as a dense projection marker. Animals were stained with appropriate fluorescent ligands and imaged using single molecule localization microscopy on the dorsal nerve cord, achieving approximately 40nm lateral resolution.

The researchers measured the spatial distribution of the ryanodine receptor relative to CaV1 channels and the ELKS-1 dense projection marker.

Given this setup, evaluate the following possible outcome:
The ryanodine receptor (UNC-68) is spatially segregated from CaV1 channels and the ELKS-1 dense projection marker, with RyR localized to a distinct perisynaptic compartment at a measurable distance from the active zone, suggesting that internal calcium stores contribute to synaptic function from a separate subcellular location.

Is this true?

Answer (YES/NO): NO